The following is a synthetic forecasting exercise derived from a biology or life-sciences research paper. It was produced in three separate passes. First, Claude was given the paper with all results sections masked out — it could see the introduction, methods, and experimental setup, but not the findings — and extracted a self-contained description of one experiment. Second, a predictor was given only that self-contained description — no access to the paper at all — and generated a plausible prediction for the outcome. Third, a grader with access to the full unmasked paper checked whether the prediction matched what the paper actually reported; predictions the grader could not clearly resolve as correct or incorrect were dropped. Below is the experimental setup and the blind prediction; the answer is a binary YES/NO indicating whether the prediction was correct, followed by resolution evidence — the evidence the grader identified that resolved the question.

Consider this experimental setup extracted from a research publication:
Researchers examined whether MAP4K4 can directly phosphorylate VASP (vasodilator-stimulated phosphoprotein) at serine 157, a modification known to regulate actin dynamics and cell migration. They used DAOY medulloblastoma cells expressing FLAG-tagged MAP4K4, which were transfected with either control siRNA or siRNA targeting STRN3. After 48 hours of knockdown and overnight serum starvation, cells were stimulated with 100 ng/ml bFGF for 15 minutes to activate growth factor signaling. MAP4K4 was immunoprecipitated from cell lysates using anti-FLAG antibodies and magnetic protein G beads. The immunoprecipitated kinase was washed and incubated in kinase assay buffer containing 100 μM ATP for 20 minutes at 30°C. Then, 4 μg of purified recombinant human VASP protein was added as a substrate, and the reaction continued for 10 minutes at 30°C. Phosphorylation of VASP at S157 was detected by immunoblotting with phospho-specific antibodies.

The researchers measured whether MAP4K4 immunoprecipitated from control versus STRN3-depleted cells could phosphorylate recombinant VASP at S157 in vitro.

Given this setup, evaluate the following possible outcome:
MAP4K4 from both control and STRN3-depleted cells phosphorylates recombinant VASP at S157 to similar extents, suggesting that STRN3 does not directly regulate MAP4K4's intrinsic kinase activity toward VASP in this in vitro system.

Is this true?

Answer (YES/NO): NO